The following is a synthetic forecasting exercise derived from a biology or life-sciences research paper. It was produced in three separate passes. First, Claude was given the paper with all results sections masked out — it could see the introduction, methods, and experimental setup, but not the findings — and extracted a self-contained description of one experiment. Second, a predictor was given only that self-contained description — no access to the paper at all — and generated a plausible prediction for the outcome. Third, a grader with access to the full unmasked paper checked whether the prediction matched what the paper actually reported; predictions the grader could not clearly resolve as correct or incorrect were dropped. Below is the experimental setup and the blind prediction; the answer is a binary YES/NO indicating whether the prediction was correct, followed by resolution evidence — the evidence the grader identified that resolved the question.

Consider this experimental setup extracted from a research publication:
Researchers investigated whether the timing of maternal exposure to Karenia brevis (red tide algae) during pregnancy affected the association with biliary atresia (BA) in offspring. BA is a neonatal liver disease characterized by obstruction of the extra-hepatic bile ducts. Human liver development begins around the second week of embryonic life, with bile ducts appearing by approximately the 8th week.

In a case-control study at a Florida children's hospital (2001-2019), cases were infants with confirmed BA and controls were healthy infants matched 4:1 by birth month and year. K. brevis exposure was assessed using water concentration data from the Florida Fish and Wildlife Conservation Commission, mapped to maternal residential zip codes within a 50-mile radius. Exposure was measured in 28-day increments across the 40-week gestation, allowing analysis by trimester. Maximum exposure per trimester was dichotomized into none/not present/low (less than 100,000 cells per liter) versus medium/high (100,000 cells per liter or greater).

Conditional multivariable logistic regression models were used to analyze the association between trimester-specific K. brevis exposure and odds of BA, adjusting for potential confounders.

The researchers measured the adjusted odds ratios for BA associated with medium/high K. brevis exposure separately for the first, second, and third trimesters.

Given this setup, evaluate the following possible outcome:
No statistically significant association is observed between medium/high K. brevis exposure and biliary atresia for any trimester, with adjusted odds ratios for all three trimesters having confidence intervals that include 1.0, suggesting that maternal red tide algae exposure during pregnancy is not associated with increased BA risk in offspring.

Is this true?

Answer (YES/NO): YES